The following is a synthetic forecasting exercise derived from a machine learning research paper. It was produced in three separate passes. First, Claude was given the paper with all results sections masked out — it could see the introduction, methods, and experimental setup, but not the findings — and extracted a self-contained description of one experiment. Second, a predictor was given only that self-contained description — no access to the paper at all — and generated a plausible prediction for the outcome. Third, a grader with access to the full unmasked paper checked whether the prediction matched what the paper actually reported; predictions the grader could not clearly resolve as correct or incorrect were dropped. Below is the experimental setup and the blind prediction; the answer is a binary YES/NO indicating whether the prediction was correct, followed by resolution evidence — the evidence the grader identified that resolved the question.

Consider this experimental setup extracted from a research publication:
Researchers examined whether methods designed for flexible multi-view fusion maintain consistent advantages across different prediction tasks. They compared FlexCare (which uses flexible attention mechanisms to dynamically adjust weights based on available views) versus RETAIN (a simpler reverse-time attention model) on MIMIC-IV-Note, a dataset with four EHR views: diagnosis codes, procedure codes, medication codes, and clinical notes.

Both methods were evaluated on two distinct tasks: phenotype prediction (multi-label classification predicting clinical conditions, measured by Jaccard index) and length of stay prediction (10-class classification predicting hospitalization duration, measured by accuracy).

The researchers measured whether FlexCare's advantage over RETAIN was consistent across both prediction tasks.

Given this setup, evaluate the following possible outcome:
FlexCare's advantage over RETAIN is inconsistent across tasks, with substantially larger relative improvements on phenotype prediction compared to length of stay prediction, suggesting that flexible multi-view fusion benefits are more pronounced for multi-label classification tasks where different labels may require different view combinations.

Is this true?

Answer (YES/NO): NO